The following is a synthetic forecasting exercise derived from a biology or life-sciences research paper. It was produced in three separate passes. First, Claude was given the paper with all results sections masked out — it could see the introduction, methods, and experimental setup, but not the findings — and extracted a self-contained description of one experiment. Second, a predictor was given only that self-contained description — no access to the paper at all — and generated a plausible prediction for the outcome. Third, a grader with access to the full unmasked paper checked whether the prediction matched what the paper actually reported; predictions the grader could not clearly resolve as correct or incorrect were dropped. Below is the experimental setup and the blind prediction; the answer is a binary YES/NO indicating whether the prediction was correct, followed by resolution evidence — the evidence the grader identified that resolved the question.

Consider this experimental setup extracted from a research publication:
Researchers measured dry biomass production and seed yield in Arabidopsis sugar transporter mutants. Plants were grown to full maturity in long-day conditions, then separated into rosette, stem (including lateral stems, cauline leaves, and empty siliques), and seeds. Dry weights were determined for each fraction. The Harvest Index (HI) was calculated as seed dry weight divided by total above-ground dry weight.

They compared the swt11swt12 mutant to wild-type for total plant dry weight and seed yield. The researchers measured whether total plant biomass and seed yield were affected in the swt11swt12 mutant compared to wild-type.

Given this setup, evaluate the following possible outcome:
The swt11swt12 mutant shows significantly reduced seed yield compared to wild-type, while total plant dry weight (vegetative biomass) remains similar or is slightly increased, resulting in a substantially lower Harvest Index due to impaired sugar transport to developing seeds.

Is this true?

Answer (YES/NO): NO